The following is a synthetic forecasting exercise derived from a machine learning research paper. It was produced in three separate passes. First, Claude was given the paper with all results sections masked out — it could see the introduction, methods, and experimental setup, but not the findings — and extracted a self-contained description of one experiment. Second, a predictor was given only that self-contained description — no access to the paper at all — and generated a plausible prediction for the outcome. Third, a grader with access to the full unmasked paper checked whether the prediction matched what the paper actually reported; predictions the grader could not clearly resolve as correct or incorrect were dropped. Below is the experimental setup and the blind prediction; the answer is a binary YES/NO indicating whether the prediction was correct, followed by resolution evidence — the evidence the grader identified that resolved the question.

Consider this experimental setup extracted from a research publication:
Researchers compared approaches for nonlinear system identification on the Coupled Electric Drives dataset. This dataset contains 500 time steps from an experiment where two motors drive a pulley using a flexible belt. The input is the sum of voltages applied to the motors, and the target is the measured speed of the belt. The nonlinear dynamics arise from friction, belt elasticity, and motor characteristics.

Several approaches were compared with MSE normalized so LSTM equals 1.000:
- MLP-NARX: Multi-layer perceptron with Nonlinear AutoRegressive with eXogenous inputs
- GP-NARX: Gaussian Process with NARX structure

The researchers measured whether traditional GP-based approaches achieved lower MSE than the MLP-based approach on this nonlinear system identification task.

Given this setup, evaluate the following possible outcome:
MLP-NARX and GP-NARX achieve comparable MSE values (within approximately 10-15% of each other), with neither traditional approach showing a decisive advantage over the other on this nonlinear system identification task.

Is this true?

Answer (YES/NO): YES